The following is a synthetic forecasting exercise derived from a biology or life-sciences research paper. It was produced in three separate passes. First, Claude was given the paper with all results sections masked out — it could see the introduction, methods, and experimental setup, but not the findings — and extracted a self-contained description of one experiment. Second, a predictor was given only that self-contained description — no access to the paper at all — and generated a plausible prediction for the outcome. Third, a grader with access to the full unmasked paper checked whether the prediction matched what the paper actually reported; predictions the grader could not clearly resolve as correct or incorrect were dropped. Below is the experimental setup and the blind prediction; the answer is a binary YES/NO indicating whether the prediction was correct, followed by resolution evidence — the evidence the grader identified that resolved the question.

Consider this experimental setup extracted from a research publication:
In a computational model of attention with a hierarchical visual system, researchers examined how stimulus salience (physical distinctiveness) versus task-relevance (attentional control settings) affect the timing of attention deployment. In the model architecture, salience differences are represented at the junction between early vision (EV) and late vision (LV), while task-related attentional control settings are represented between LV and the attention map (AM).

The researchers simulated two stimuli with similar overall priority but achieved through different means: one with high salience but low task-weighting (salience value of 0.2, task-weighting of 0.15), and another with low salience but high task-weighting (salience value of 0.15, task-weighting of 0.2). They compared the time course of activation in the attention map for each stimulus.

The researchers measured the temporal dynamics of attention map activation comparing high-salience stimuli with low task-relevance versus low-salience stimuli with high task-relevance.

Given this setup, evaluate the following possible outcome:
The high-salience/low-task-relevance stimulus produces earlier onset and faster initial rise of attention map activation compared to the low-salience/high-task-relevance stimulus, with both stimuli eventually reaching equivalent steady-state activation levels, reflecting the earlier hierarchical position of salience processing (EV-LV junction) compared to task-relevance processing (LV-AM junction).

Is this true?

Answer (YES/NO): NO